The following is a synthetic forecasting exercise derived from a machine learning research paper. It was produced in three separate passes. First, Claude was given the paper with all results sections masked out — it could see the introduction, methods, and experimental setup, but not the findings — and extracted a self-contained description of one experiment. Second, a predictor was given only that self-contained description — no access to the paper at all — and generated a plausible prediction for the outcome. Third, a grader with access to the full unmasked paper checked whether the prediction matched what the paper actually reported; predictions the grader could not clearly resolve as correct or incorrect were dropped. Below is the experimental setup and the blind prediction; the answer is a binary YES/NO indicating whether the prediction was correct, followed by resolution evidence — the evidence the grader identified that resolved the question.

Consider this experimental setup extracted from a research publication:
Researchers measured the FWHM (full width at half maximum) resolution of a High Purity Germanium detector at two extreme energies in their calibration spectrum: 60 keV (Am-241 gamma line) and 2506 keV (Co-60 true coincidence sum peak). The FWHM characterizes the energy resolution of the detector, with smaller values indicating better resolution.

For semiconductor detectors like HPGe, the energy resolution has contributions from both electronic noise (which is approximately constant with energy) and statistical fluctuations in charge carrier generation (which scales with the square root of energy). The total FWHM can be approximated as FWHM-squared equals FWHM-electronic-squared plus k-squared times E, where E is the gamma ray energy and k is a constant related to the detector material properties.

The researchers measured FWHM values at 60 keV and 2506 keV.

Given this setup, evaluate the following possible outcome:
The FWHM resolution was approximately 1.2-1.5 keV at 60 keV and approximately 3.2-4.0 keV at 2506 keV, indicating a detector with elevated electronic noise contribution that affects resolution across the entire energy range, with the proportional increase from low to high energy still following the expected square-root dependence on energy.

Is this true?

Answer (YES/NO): NO